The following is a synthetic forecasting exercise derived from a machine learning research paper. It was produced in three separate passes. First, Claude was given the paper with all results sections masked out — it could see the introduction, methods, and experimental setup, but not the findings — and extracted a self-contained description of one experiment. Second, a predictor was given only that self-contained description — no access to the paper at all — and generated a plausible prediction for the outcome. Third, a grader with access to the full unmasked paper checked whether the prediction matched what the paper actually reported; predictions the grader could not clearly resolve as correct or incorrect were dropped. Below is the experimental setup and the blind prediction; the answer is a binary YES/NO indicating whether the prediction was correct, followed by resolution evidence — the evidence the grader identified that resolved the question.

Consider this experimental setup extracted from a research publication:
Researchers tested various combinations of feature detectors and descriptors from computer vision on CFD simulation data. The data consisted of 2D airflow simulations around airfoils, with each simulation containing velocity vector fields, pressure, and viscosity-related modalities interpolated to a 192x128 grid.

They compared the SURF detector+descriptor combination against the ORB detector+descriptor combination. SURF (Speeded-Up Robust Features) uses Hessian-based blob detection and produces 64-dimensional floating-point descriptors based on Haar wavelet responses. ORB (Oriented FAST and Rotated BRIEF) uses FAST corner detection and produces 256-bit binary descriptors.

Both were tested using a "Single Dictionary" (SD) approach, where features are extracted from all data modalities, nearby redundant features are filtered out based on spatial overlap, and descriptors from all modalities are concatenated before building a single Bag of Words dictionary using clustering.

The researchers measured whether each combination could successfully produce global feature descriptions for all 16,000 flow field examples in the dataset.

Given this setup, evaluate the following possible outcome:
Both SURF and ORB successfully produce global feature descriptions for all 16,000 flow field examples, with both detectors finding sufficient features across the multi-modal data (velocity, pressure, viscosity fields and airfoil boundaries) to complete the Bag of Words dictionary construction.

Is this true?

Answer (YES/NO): YES